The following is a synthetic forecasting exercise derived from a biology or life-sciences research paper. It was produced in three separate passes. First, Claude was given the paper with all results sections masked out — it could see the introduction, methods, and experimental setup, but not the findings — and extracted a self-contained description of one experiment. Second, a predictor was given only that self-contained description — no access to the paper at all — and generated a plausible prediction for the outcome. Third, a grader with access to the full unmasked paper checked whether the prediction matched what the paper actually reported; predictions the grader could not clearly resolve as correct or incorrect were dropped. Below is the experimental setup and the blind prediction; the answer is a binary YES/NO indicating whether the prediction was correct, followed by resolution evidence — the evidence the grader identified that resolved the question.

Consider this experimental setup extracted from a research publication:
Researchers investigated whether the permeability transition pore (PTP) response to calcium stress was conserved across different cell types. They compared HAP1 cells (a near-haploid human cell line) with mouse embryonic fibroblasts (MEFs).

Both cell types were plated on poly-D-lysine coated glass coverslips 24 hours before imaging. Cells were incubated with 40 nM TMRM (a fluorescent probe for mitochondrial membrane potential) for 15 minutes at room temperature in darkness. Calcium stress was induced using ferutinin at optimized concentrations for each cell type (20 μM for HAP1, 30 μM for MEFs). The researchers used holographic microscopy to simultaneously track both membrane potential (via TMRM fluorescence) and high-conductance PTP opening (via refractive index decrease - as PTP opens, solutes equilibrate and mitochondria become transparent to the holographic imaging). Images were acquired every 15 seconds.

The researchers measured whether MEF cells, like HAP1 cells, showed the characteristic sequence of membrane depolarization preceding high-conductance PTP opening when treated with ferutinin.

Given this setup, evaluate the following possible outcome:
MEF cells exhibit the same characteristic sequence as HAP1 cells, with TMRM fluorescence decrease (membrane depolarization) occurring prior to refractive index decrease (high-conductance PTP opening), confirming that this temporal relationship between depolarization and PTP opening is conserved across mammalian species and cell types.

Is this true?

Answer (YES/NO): YES